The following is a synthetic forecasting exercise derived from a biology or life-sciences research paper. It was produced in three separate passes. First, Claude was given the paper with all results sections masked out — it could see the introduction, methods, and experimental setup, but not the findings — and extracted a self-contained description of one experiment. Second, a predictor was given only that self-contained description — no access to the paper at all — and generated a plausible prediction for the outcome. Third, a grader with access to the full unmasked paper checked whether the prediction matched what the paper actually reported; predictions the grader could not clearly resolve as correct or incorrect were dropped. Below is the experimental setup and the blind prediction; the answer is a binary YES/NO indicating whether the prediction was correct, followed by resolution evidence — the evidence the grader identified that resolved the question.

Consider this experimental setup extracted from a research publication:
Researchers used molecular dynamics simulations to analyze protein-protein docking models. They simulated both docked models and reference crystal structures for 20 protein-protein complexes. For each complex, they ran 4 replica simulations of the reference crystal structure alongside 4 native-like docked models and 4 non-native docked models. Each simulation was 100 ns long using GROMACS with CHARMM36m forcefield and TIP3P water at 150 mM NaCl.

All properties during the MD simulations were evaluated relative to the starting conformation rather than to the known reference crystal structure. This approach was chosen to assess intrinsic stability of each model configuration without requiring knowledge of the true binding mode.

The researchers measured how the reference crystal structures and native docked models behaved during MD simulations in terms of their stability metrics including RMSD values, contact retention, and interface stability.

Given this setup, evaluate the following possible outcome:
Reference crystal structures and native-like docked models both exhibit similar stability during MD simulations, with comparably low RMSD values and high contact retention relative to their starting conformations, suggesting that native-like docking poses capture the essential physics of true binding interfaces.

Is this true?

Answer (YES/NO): NO